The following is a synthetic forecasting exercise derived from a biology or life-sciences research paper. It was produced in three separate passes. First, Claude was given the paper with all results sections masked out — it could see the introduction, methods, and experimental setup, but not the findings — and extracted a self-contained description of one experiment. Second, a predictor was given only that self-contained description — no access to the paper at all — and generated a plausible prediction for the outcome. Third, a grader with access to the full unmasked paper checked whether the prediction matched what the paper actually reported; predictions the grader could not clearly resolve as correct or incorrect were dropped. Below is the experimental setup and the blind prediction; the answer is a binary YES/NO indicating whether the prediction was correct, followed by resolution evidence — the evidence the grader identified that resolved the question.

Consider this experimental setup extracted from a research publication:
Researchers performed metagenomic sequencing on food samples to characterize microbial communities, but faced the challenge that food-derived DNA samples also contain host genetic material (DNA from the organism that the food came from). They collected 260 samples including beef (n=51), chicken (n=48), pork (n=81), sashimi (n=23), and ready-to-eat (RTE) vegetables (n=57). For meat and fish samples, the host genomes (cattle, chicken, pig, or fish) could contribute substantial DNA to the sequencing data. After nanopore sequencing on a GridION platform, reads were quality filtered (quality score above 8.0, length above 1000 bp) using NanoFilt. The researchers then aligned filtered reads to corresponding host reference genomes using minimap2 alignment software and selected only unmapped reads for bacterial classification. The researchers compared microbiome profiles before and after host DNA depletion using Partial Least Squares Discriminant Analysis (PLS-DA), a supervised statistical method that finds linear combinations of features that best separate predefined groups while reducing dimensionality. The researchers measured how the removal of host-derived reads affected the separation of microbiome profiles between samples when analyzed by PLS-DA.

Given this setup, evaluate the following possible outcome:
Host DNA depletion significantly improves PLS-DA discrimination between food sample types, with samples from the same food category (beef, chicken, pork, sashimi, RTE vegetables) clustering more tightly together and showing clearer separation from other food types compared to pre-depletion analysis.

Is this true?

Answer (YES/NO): NO